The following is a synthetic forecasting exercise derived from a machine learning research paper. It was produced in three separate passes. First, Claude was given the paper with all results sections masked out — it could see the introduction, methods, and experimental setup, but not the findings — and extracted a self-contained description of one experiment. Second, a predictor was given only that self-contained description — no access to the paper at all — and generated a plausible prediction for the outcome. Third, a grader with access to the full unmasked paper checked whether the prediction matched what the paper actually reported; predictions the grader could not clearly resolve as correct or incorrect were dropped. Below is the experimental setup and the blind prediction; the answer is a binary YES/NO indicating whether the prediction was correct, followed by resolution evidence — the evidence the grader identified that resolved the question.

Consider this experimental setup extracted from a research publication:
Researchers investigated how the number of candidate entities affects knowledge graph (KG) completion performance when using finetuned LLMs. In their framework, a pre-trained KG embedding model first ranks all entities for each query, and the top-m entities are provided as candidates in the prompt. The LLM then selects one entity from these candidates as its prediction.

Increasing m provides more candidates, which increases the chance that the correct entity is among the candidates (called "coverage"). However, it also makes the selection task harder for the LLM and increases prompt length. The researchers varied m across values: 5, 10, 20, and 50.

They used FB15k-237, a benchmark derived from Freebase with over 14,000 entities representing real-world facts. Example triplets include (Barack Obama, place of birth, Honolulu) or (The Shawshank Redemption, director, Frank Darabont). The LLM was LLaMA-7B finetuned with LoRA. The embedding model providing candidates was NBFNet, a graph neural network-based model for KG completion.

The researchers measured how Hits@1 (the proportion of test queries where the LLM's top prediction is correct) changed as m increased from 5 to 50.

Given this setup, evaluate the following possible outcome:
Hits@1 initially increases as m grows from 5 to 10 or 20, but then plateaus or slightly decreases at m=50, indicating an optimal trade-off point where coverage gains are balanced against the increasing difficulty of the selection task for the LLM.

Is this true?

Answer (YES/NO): NO